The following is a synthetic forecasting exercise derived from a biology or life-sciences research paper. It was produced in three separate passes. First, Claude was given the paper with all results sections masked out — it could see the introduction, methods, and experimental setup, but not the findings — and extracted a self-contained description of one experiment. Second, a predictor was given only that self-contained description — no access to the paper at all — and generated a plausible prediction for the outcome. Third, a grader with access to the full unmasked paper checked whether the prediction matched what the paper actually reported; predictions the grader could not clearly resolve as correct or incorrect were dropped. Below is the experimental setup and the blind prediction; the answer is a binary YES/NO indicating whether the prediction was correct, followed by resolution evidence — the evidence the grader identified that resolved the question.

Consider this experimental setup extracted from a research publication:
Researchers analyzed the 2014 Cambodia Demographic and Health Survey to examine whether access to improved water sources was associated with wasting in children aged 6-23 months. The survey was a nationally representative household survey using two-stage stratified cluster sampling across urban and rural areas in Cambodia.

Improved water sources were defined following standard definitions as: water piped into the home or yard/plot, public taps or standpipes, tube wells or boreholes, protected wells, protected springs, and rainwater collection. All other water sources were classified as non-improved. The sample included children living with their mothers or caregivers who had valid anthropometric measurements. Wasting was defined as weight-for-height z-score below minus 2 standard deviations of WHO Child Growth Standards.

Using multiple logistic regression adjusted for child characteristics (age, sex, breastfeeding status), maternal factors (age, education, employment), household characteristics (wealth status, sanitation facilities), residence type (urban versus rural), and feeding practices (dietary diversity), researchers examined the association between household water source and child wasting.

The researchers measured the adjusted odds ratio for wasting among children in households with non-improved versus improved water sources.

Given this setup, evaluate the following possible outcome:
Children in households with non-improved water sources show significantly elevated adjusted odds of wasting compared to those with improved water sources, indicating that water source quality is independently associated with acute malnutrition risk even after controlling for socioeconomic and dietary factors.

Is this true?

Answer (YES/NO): NO